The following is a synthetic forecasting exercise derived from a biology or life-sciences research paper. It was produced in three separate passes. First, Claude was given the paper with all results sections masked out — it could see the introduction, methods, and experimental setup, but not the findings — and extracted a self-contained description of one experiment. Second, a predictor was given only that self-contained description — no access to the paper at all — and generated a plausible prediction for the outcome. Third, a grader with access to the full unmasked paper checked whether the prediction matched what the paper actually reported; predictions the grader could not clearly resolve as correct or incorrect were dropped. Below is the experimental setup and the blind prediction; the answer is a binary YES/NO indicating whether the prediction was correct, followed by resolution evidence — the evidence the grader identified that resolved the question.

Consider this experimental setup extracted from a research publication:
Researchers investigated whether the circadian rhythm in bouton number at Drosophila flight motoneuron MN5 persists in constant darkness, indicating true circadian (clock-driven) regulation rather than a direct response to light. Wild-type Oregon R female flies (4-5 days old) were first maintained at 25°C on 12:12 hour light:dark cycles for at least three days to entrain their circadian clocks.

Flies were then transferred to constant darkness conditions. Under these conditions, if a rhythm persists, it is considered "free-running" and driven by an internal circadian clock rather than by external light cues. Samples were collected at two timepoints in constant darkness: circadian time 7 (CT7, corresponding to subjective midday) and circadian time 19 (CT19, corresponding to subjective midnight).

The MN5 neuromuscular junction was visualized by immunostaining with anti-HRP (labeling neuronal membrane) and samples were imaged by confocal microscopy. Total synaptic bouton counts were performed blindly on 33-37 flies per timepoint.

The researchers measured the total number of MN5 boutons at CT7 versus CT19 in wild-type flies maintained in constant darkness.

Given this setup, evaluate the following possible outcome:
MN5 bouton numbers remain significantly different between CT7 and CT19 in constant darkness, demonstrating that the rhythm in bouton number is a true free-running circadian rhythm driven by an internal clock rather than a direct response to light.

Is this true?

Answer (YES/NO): YES